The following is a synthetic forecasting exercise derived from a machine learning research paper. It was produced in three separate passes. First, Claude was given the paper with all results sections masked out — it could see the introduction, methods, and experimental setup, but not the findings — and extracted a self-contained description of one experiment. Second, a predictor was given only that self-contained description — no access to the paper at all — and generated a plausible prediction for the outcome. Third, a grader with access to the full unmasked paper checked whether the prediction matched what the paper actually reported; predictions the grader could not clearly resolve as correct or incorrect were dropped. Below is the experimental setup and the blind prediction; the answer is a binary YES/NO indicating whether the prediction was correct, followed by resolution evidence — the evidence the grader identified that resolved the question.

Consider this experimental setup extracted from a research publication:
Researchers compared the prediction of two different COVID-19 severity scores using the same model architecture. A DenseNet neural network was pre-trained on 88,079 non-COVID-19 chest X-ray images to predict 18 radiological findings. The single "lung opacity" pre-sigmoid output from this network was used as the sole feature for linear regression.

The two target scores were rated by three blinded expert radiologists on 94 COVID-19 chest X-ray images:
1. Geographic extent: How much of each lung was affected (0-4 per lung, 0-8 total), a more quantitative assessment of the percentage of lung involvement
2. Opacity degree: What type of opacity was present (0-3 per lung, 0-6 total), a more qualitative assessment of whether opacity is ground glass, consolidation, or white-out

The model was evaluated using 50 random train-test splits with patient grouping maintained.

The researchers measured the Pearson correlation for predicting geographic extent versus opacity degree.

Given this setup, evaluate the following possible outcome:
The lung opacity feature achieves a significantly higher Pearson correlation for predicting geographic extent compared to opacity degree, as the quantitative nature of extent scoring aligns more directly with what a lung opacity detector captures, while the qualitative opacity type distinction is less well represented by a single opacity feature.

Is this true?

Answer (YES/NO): NO